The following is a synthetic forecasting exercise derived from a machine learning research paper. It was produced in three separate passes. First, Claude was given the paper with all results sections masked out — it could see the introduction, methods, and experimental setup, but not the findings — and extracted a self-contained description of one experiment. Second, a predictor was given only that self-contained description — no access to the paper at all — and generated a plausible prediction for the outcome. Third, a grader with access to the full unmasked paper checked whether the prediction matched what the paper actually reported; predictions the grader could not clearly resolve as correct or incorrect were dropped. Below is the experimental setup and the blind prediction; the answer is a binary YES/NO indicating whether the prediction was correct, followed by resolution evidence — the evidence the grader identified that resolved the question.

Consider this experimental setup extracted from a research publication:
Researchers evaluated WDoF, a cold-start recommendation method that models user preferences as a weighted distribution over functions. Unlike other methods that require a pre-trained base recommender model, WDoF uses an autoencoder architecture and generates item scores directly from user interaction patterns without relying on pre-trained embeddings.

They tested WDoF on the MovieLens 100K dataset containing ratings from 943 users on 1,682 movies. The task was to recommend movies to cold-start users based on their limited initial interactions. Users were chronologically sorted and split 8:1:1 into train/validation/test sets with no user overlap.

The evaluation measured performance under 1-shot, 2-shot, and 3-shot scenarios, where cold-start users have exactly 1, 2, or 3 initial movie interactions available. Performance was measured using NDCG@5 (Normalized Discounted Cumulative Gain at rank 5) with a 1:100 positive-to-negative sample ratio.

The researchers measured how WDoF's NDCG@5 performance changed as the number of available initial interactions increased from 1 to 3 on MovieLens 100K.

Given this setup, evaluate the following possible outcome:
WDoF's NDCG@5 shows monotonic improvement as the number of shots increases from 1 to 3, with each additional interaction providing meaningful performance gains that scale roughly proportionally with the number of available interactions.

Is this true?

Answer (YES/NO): YES